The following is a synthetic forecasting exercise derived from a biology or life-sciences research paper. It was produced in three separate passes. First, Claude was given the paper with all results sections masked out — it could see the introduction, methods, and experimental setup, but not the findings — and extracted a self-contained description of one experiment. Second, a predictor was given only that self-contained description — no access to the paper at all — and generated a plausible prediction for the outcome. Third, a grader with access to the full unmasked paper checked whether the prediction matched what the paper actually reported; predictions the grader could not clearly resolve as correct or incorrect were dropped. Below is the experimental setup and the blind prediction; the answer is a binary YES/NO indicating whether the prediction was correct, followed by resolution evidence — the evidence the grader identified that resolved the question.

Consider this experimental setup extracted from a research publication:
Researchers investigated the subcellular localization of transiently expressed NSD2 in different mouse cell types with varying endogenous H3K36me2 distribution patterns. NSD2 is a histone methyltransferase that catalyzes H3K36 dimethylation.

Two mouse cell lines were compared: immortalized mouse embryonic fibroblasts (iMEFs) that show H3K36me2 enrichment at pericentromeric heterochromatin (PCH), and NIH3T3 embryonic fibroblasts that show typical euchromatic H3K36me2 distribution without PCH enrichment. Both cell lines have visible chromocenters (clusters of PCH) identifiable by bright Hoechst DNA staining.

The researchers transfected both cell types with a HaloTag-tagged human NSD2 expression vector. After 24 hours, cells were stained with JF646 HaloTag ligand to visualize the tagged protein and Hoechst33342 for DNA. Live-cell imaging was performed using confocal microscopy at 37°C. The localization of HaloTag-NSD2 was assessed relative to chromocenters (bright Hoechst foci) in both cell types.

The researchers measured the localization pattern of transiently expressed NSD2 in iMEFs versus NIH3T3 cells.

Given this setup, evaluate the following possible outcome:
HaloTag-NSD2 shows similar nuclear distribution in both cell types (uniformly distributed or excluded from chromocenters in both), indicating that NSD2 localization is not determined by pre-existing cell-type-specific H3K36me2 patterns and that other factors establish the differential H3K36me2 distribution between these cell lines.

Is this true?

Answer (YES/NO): NO